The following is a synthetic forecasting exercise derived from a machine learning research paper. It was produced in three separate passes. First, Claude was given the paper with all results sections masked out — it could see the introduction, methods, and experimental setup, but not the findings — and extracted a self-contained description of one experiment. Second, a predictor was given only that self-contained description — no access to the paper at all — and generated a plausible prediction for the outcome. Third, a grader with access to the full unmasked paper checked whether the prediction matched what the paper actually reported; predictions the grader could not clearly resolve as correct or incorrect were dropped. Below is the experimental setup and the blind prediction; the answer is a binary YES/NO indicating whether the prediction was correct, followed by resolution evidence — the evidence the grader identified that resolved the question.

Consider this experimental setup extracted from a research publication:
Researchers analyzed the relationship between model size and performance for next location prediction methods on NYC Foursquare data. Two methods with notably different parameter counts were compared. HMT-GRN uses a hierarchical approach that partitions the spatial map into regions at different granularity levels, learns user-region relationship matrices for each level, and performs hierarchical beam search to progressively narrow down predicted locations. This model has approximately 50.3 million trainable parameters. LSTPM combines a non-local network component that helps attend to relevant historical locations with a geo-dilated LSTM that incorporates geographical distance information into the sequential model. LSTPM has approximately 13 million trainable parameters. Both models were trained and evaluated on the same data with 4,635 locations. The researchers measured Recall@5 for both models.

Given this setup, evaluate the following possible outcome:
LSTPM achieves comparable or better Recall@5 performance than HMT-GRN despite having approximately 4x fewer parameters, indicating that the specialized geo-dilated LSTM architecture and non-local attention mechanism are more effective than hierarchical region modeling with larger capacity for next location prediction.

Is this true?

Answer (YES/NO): YES